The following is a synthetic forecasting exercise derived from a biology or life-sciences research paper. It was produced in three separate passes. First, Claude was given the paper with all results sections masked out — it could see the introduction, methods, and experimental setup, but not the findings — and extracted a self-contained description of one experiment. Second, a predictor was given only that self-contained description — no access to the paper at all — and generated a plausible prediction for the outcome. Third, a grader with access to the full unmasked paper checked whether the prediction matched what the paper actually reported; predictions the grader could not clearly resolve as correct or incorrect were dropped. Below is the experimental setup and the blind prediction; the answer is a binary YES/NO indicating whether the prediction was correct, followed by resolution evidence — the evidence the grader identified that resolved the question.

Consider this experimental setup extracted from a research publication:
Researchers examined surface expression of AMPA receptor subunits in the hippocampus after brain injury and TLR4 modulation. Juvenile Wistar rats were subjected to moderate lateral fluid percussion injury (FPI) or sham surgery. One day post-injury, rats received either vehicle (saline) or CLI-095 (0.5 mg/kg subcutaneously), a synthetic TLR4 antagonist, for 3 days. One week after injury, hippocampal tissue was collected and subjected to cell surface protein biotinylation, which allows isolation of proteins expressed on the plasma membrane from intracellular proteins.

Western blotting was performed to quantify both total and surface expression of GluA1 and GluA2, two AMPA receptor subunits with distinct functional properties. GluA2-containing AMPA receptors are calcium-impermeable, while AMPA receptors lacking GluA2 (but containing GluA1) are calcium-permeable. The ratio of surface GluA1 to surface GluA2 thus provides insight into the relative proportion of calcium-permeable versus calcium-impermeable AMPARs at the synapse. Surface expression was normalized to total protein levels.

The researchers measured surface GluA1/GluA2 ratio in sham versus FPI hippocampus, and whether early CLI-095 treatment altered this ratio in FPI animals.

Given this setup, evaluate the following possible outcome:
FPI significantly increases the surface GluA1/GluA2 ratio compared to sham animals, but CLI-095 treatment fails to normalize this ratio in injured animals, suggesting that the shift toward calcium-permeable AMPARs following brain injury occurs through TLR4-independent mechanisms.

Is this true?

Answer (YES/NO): NO